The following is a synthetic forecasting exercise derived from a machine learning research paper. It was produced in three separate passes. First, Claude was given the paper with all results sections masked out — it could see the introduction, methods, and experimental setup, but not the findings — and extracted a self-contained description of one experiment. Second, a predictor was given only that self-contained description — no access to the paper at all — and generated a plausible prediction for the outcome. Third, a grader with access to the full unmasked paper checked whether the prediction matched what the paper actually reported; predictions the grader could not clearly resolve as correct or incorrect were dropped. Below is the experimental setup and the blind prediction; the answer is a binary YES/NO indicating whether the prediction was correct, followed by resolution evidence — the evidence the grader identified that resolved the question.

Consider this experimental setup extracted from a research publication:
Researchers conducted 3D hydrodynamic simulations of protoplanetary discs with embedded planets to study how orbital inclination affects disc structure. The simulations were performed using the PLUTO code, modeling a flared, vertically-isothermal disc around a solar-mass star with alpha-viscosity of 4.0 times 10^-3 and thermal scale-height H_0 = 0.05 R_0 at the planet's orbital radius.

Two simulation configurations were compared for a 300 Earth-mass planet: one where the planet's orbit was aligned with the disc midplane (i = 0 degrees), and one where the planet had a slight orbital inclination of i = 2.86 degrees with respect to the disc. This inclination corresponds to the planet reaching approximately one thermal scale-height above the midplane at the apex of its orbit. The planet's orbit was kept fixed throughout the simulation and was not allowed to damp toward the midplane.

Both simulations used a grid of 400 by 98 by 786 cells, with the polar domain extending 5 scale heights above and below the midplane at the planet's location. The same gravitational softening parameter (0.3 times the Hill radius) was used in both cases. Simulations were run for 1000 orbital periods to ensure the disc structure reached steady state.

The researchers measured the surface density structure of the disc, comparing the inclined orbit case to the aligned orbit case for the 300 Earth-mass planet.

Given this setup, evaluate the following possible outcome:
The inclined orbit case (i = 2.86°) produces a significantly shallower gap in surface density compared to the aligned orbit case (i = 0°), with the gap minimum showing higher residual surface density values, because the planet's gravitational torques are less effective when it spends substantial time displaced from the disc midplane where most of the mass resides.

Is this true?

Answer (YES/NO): NO